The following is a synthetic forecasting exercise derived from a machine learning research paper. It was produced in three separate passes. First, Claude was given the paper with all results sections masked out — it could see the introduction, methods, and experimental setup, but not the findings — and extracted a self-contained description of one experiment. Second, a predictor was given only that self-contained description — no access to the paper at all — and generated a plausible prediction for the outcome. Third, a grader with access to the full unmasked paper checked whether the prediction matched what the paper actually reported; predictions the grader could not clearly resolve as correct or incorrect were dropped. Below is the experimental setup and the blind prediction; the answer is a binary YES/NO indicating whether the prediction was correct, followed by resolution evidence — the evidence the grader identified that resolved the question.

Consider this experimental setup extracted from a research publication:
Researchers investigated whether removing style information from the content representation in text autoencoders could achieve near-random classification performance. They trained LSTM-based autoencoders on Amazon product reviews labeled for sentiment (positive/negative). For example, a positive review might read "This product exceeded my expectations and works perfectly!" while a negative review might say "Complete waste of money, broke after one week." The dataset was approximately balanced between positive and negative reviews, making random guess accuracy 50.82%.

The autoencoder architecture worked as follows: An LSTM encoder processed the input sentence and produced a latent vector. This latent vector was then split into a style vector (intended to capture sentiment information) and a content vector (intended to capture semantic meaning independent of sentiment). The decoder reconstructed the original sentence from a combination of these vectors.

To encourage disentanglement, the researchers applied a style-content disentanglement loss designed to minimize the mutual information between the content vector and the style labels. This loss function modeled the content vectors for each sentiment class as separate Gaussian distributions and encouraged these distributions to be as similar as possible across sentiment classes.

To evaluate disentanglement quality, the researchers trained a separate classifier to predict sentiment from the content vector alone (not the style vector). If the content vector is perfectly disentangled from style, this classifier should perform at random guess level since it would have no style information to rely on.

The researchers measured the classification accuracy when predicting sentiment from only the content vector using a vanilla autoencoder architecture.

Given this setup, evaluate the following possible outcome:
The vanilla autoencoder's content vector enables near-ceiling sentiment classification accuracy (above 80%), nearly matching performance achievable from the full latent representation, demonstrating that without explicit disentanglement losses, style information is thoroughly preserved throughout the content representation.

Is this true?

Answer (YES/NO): NO